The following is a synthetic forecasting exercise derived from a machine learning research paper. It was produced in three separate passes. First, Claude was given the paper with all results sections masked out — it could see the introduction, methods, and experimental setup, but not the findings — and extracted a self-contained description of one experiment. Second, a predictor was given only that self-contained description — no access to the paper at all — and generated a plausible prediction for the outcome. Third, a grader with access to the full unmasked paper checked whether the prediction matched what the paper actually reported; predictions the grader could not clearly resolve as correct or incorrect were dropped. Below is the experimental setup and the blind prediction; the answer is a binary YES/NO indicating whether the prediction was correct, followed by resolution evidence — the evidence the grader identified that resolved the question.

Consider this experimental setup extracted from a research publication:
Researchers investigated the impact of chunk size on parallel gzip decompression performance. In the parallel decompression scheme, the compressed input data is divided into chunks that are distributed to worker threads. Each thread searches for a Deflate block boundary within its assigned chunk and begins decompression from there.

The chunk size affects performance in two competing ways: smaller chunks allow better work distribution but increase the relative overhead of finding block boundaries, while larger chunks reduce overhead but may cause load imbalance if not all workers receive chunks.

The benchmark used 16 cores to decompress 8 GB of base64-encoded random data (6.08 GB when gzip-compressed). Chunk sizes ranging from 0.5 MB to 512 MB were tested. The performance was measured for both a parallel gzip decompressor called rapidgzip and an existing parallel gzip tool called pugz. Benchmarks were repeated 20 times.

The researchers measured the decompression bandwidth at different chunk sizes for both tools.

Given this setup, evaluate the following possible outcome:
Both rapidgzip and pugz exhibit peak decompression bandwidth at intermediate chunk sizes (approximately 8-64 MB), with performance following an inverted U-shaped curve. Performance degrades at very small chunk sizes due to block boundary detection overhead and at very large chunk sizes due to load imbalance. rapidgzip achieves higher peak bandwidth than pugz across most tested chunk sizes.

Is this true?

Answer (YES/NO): NO